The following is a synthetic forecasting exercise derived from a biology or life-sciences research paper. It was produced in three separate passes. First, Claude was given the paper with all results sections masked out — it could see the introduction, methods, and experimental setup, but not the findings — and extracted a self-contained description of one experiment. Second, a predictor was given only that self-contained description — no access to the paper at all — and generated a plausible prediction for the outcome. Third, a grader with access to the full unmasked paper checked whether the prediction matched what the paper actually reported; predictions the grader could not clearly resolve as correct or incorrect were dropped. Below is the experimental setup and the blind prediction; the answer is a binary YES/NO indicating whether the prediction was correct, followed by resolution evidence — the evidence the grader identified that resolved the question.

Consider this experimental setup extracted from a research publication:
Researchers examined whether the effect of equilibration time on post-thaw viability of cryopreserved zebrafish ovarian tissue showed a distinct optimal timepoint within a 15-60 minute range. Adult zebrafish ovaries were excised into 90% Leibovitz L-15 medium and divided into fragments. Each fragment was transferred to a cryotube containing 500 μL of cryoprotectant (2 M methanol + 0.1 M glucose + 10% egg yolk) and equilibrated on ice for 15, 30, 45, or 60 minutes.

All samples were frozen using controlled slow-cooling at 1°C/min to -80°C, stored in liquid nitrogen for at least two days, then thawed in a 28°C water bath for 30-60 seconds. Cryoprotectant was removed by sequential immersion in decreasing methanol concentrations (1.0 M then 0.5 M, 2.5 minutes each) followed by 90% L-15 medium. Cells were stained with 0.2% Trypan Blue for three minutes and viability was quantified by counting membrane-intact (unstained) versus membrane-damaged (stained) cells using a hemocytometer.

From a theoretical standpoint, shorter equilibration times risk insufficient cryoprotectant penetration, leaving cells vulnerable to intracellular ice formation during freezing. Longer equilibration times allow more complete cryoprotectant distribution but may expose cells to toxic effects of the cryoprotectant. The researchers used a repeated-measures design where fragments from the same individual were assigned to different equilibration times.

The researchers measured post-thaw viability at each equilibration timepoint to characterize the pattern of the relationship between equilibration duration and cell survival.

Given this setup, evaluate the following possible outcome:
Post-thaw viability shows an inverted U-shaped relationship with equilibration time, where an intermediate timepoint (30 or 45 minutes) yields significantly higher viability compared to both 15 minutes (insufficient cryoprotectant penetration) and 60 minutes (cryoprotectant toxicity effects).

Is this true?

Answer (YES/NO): NO